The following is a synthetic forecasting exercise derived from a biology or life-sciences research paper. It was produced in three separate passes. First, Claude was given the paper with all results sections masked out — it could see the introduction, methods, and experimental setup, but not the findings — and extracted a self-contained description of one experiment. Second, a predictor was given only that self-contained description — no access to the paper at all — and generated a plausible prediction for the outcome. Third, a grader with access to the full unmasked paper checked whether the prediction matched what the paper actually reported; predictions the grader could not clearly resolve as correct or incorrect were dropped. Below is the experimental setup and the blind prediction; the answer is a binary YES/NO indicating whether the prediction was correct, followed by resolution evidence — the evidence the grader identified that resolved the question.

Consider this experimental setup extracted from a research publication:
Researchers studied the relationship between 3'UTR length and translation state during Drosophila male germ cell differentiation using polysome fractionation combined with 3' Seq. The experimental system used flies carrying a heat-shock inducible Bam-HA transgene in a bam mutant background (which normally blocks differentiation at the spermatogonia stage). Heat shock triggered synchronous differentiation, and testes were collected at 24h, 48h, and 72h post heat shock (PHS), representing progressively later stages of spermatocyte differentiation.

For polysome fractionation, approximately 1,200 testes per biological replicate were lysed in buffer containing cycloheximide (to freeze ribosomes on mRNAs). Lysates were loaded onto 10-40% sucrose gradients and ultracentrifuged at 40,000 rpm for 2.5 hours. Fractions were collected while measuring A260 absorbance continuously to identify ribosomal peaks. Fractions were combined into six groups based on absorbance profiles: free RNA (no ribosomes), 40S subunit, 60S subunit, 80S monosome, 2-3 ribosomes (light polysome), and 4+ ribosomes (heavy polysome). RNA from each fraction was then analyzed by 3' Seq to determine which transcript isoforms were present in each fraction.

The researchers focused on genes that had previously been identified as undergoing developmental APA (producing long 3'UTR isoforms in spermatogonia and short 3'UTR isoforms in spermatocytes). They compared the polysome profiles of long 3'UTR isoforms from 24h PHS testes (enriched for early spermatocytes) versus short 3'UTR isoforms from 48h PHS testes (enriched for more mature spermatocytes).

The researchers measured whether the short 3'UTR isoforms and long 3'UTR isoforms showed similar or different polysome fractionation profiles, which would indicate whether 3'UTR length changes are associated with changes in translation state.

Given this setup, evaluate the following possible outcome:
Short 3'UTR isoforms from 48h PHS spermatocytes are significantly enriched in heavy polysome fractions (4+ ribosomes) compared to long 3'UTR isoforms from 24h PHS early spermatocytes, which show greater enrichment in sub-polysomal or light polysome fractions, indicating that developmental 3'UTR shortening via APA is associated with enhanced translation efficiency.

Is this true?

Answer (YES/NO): NO